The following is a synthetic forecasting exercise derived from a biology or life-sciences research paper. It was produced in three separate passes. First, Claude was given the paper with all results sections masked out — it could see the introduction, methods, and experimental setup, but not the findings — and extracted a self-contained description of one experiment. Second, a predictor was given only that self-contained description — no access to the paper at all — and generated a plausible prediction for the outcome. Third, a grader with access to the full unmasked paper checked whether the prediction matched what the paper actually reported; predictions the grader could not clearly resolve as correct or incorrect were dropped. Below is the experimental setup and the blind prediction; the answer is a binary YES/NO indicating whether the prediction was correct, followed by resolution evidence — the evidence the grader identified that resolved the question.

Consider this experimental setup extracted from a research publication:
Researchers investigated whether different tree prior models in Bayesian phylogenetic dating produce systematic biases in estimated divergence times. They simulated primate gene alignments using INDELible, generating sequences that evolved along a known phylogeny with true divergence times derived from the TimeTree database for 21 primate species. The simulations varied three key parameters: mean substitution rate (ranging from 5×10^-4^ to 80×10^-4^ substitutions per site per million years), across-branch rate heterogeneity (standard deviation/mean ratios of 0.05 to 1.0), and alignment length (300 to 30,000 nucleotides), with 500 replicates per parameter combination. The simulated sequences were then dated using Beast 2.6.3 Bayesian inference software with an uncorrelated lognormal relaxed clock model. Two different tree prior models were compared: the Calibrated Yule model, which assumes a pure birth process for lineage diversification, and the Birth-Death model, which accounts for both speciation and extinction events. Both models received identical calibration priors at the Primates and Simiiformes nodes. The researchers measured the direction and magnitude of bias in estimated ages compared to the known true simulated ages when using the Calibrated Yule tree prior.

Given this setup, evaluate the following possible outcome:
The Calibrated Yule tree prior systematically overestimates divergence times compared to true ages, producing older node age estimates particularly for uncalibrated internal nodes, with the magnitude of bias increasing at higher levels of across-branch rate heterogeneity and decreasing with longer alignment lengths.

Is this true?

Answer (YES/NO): NO